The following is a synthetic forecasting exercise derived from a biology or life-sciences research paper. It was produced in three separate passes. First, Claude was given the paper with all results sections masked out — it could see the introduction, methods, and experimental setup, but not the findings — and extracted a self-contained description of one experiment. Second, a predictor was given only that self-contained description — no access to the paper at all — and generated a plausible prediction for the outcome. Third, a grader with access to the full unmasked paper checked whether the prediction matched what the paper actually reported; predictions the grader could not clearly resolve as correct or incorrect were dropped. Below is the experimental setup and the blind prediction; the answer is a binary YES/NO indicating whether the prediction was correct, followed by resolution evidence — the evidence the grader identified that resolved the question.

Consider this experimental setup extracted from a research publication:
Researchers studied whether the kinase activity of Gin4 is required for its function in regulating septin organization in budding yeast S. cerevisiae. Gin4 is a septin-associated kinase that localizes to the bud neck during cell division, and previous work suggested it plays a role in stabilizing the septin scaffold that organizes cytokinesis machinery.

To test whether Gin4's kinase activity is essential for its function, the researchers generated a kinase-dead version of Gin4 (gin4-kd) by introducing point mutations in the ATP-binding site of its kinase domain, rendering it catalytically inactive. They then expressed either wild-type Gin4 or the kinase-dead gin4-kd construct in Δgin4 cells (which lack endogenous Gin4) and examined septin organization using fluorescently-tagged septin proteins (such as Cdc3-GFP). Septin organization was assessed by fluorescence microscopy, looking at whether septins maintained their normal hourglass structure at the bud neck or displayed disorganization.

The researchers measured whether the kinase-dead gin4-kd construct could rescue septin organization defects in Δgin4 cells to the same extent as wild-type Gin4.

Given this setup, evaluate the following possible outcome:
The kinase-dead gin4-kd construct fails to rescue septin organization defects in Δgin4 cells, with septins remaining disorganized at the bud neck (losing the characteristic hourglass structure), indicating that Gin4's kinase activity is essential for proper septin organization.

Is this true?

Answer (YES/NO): NO